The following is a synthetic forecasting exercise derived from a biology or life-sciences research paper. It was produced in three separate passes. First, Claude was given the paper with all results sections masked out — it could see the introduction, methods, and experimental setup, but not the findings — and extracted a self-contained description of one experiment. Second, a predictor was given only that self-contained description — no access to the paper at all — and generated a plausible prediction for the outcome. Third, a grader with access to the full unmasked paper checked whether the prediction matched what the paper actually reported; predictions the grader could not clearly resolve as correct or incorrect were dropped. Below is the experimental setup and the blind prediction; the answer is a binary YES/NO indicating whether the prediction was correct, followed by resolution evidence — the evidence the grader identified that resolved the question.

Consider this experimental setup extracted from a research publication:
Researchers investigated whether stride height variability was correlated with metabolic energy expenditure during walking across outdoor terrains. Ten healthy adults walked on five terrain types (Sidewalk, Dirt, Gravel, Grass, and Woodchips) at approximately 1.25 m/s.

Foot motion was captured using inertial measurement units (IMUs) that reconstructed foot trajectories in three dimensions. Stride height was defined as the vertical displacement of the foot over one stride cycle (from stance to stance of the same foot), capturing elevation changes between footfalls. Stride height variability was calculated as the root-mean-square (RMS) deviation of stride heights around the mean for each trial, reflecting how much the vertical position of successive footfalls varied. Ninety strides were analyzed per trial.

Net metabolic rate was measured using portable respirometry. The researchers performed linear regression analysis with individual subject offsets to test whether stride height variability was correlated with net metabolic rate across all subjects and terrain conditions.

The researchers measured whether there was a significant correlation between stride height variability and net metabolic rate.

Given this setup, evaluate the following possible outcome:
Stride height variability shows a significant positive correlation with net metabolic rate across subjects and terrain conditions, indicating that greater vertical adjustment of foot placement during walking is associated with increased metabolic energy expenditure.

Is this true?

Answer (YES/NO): YES